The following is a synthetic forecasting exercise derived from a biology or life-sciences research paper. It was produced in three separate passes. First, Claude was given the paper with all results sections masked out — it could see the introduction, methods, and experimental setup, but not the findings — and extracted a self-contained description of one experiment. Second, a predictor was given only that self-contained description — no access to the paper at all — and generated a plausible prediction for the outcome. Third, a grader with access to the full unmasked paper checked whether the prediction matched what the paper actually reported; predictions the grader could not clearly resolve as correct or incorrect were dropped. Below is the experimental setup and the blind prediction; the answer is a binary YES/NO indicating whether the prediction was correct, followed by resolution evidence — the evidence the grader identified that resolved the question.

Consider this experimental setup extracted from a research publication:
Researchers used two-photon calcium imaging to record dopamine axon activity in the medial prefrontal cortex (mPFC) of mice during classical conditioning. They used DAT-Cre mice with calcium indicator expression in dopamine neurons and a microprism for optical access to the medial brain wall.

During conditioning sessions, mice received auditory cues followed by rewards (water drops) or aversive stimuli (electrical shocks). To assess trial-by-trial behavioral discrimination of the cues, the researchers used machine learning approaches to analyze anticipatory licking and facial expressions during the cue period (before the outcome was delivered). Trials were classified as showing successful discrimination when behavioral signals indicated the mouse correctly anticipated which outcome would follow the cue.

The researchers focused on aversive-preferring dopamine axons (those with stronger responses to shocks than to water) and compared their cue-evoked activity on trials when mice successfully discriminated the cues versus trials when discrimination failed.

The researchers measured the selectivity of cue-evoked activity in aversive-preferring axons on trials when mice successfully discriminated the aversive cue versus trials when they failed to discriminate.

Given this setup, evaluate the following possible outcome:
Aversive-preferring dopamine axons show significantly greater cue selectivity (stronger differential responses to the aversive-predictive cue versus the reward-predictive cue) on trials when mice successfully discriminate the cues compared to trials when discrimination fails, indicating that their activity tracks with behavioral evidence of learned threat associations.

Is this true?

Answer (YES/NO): YES